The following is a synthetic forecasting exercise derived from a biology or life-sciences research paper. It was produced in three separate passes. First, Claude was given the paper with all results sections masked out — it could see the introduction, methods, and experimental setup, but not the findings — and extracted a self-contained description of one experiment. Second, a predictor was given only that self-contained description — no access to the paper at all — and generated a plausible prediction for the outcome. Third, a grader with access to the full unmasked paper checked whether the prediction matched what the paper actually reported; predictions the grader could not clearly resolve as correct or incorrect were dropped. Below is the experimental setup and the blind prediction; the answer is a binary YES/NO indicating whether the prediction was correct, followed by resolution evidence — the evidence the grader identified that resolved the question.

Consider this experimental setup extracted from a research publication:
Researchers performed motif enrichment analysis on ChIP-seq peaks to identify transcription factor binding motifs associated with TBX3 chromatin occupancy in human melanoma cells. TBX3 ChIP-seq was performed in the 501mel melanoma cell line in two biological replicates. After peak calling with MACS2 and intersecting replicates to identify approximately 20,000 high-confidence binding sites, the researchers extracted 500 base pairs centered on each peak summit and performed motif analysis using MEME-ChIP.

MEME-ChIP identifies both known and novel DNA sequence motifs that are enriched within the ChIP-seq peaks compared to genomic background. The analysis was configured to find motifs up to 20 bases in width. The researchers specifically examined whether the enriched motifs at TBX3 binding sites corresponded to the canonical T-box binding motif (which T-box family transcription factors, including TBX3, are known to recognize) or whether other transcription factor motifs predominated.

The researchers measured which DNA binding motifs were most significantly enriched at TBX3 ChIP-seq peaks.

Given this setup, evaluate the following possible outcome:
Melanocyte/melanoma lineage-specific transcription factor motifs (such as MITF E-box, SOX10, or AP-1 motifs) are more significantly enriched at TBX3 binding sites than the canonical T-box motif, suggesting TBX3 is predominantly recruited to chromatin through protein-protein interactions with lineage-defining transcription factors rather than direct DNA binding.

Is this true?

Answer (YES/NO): NO